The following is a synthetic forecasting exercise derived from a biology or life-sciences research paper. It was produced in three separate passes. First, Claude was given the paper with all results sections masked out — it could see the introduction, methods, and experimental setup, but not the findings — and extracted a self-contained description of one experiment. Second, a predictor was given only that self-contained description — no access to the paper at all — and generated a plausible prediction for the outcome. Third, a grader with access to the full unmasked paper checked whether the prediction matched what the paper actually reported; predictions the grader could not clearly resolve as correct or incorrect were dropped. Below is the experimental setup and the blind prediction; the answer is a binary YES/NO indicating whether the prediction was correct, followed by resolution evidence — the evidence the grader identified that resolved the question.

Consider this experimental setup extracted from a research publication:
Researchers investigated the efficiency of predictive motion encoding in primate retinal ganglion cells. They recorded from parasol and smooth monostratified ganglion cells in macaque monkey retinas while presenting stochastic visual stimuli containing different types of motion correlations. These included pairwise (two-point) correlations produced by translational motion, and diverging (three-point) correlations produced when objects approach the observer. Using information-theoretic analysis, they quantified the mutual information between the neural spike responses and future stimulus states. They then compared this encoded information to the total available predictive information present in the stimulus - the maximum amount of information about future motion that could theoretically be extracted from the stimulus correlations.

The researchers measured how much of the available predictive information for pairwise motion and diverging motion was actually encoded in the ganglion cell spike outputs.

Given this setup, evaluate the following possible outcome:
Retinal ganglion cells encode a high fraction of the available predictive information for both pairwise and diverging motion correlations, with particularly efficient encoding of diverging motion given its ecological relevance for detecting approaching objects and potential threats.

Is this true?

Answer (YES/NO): YES